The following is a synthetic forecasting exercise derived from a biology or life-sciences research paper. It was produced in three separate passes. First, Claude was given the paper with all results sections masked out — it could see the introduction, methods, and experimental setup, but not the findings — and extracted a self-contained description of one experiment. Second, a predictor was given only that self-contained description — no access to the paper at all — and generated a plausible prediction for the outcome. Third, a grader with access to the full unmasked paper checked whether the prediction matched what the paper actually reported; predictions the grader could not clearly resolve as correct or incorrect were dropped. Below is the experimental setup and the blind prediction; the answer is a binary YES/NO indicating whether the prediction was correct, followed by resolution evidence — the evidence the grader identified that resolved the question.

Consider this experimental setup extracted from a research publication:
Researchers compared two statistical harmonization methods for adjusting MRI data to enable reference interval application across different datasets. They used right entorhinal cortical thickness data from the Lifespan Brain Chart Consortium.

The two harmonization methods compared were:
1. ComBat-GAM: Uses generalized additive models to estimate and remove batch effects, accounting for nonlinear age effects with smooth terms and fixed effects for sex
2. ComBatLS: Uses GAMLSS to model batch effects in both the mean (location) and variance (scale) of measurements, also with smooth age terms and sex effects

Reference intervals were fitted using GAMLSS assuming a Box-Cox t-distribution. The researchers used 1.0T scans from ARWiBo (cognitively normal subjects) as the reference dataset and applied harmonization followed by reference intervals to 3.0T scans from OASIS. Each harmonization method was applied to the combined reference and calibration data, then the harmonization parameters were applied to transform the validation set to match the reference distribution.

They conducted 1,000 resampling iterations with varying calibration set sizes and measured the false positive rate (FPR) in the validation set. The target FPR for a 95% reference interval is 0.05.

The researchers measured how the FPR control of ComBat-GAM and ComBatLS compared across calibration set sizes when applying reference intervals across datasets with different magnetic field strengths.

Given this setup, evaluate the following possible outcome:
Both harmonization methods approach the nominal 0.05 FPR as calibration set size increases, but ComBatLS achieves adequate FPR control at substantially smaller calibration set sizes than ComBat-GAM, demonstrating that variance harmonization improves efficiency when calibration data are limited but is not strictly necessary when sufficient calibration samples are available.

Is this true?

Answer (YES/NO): NO